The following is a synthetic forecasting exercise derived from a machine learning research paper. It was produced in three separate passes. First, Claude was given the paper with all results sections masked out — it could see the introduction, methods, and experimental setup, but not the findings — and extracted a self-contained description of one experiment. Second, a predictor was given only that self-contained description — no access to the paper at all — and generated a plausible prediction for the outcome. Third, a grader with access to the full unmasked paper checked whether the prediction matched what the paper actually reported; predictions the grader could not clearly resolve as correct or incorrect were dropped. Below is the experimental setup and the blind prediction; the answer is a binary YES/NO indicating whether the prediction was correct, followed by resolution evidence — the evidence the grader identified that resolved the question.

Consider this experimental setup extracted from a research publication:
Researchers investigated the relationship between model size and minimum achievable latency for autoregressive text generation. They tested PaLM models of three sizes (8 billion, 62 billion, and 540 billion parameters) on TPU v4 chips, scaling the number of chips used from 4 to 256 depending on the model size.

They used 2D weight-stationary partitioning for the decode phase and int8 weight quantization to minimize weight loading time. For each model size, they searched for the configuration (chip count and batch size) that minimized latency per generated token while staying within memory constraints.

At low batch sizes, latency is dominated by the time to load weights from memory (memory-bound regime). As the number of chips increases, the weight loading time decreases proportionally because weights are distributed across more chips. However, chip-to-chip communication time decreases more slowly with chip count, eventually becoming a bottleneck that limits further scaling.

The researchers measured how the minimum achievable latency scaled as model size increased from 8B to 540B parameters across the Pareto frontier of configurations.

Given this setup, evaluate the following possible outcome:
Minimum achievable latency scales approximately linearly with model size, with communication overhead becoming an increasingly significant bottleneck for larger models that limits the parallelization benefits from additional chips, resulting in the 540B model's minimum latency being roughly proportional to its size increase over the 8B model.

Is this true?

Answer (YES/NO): NO